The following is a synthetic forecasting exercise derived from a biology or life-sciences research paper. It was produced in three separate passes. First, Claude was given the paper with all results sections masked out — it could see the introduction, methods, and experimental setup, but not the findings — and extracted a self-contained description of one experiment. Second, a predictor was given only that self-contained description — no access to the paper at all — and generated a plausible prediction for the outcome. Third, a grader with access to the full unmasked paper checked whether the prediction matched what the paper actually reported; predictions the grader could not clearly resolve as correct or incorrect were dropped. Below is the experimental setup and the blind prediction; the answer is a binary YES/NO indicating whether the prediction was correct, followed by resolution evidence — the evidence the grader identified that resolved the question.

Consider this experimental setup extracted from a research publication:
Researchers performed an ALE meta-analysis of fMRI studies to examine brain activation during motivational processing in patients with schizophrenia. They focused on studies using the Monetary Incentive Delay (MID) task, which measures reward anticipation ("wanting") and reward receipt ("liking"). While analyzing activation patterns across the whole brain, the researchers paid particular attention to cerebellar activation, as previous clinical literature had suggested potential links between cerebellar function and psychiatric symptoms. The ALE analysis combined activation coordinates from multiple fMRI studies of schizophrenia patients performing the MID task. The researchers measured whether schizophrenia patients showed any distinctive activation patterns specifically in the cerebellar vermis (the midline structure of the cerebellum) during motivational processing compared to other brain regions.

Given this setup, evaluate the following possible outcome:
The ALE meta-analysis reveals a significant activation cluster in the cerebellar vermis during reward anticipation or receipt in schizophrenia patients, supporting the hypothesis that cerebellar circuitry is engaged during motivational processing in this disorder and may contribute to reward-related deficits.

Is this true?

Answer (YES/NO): YES